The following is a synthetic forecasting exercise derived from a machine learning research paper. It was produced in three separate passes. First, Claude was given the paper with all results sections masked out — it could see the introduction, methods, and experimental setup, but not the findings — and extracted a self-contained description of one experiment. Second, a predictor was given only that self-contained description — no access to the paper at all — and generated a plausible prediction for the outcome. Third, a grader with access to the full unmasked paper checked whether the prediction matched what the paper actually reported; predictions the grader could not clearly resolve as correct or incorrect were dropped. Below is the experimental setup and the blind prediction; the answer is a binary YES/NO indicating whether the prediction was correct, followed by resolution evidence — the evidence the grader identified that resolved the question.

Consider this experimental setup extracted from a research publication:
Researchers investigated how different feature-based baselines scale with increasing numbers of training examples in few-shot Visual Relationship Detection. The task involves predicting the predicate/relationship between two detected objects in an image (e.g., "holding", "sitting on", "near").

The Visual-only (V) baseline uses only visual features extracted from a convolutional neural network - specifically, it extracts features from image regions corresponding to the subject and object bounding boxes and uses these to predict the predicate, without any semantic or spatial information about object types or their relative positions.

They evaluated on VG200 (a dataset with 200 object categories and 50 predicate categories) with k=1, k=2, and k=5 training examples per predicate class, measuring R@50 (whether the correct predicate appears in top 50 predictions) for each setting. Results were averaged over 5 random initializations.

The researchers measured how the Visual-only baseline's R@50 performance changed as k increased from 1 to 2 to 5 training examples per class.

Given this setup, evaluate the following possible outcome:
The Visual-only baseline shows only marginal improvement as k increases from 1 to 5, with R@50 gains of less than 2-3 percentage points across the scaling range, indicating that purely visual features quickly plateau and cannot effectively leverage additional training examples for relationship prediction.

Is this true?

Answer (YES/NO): NO